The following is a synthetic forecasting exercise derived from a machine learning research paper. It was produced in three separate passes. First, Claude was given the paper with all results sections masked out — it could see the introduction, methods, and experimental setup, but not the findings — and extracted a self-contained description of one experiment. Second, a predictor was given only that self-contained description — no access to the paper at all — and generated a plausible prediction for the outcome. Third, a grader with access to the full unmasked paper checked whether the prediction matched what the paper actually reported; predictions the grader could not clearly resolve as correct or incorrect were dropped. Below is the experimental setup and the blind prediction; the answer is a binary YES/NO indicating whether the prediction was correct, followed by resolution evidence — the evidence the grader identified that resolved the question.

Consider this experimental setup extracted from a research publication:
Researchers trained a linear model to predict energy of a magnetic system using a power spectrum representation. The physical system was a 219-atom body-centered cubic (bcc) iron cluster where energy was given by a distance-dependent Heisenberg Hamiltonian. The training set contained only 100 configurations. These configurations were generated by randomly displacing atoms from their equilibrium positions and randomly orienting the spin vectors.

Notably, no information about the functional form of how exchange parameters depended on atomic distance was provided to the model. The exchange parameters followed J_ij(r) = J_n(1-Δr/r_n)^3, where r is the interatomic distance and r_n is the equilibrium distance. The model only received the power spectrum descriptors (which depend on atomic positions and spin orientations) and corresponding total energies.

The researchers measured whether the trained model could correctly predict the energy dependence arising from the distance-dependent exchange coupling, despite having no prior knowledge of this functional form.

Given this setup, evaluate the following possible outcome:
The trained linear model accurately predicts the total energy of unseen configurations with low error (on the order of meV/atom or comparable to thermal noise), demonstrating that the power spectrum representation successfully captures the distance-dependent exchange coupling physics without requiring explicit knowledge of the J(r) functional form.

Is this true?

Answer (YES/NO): YES